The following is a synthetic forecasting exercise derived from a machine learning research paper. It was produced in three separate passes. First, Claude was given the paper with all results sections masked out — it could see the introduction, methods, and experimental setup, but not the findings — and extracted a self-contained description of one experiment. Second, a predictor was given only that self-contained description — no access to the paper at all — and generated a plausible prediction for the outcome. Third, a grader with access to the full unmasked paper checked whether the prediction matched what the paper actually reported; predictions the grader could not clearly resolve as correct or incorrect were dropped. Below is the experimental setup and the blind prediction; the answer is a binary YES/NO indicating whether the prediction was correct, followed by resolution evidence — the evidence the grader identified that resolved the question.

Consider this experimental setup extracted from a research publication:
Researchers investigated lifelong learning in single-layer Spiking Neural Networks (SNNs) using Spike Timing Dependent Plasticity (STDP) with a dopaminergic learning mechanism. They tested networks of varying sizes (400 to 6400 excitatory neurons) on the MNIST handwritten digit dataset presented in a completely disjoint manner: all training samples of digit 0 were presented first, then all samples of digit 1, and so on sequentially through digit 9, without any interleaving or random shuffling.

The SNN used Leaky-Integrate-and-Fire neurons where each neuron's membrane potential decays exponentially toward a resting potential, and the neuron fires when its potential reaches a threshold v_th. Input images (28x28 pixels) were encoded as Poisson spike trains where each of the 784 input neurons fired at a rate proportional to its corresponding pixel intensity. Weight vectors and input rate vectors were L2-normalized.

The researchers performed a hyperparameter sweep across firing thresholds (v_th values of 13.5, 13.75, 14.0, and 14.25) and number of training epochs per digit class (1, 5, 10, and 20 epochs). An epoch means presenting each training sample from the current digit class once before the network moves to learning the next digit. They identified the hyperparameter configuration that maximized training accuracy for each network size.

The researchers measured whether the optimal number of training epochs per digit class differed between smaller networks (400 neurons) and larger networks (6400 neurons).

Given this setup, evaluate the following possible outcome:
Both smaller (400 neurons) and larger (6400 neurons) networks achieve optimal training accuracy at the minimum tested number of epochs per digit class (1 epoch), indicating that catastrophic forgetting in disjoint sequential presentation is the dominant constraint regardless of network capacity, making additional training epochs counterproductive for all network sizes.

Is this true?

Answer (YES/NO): NO